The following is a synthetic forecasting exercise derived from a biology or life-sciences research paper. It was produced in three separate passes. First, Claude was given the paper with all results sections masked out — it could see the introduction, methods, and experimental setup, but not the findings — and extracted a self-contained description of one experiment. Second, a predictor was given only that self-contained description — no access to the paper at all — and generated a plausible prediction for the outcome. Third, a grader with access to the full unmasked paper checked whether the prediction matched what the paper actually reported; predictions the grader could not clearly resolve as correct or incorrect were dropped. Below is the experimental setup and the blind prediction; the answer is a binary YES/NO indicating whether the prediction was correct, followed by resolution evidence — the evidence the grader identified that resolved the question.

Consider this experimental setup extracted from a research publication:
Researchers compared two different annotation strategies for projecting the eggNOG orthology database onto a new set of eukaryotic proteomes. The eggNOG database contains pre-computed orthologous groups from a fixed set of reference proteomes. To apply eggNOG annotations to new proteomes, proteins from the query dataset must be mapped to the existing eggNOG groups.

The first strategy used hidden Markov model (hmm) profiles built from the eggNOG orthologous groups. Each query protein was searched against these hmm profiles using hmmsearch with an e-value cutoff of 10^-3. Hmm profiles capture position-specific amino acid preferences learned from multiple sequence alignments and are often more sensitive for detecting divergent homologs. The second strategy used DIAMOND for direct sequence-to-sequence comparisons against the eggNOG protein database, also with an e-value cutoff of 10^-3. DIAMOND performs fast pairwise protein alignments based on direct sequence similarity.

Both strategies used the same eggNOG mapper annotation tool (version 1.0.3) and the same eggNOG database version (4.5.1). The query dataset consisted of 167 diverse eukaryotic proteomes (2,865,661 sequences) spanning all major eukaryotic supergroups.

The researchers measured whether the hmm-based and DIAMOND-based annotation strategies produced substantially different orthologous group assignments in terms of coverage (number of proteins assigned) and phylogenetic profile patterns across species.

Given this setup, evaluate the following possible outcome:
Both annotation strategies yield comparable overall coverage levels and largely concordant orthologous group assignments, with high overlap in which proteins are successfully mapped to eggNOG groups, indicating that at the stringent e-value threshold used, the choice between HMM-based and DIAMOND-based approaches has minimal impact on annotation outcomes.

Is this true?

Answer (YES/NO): NO